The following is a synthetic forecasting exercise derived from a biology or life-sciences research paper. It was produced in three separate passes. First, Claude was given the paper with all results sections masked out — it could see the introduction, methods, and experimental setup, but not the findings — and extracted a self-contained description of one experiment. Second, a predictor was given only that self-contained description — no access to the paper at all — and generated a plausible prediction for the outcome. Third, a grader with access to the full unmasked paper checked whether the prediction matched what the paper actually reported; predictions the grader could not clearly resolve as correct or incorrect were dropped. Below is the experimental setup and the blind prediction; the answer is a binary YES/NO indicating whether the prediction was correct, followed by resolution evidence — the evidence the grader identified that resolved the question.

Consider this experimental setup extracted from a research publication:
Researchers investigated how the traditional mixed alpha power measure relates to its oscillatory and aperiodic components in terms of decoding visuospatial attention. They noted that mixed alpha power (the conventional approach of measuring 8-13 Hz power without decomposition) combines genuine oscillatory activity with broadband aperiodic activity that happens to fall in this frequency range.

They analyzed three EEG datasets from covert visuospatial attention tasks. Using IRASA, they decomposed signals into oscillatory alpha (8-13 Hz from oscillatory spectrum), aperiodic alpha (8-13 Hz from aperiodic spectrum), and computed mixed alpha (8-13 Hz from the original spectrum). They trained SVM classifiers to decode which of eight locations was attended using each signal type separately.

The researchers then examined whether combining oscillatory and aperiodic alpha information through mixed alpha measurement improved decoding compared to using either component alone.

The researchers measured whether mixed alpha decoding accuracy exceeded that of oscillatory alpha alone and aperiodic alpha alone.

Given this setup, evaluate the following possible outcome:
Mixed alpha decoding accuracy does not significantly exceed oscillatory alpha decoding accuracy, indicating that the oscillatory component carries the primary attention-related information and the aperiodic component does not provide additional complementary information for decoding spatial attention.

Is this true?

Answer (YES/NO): NO